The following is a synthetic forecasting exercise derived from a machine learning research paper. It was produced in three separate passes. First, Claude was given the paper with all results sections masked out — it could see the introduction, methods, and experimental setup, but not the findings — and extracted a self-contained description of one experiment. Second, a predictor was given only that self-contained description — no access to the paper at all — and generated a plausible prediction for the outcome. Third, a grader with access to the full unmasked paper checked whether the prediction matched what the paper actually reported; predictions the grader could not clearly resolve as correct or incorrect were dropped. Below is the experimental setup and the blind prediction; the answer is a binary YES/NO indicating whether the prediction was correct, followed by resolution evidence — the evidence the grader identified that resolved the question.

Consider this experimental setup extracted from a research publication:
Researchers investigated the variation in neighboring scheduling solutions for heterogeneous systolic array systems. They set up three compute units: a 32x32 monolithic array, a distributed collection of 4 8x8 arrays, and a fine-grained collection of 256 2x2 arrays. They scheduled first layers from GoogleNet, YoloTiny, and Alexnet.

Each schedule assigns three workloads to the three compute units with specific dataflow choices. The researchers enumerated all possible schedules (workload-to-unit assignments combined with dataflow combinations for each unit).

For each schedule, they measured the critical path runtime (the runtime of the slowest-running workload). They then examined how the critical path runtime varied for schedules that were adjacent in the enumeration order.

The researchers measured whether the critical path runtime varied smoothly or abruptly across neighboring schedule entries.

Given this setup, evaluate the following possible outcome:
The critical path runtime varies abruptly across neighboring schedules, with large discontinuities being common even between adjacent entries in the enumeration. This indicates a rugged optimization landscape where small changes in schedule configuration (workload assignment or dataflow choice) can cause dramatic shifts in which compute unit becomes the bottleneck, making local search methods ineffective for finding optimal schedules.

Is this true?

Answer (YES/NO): YES